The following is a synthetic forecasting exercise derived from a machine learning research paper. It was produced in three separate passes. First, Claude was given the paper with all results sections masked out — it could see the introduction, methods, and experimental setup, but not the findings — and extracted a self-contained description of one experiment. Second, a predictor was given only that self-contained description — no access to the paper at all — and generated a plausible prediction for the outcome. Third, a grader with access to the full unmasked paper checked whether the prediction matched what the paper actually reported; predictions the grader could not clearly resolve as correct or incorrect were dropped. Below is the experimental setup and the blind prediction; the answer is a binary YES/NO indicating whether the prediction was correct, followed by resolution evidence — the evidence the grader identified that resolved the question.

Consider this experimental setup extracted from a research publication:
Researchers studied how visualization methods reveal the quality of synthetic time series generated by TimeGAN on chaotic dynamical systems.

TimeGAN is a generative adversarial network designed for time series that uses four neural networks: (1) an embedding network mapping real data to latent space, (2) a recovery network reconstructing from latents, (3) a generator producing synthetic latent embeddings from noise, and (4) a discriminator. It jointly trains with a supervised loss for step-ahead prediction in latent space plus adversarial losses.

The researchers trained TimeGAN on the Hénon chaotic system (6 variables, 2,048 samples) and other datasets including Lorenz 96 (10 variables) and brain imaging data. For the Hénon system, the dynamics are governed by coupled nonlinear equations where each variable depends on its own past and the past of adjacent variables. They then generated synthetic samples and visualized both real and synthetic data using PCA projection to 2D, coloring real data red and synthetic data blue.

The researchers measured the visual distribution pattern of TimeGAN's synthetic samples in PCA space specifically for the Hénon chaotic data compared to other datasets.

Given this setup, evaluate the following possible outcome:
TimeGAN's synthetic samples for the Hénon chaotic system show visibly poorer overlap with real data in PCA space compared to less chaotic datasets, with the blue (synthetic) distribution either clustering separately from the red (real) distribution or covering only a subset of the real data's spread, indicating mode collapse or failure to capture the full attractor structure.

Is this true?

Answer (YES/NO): YES